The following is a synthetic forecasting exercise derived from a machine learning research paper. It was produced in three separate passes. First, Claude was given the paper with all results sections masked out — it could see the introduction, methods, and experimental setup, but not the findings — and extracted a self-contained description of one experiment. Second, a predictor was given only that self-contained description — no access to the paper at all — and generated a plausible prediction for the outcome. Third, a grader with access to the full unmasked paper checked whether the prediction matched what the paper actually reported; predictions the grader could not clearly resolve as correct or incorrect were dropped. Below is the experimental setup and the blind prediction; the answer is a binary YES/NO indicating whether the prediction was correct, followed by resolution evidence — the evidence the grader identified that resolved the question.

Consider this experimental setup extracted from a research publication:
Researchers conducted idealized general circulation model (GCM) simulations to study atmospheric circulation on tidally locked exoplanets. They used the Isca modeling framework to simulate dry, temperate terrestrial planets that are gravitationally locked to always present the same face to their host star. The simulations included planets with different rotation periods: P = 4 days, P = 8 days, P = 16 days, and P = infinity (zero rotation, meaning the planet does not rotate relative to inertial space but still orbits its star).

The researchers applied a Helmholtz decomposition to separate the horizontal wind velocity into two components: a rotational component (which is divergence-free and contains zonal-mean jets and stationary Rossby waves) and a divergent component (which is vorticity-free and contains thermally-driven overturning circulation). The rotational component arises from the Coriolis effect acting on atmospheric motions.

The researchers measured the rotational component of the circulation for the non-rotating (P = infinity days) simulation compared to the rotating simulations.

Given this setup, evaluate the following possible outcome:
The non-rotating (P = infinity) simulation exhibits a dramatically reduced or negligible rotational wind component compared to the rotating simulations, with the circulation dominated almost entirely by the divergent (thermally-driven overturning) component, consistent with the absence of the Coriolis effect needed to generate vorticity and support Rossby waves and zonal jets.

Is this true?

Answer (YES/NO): NO